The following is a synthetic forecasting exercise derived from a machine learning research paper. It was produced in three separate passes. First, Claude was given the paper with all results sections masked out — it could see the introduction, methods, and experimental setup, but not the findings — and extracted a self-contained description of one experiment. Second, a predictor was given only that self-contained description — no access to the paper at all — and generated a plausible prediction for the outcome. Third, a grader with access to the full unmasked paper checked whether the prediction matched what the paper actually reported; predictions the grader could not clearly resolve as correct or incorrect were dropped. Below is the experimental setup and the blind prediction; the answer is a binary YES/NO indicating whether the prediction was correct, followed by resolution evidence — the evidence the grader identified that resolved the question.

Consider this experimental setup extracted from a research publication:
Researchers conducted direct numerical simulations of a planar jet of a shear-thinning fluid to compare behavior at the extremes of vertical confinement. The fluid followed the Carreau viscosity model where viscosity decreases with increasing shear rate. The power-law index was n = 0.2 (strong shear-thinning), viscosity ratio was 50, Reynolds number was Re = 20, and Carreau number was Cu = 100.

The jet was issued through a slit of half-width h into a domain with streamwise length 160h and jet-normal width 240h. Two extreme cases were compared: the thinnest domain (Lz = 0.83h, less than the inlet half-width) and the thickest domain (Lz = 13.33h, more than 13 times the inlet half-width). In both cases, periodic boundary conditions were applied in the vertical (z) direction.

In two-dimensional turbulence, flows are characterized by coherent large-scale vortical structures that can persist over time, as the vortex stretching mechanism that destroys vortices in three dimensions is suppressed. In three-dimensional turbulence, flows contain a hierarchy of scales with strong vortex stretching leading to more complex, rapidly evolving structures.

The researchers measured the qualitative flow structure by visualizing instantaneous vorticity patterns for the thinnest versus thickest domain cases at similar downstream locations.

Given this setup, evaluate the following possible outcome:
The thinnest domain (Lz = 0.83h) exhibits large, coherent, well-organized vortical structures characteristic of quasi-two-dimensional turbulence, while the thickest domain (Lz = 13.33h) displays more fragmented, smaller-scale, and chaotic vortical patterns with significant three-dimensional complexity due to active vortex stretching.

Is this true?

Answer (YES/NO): YES